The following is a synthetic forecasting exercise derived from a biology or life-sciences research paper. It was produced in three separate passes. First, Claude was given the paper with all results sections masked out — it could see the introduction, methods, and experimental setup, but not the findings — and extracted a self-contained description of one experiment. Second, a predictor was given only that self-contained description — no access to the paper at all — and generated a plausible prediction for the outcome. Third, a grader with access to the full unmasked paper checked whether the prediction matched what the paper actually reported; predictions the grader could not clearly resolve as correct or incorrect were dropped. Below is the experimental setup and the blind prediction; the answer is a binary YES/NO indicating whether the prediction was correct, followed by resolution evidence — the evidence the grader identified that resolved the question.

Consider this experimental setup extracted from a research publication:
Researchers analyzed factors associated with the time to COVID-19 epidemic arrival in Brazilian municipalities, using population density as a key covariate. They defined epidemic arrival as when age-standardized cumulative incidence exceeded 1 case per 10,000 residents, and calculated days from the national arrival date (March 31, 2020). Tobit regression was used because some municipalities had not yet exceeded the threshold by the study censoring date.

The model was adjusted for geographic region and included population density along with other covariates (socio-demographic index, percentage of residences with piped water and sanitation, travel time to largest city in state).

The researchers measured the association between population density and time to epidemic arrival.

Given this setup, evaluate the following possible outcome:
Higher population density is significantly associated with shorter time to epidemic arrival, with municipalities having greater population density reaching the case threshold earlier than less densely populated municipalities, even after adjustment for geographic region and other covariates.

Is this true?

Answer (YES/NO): YES